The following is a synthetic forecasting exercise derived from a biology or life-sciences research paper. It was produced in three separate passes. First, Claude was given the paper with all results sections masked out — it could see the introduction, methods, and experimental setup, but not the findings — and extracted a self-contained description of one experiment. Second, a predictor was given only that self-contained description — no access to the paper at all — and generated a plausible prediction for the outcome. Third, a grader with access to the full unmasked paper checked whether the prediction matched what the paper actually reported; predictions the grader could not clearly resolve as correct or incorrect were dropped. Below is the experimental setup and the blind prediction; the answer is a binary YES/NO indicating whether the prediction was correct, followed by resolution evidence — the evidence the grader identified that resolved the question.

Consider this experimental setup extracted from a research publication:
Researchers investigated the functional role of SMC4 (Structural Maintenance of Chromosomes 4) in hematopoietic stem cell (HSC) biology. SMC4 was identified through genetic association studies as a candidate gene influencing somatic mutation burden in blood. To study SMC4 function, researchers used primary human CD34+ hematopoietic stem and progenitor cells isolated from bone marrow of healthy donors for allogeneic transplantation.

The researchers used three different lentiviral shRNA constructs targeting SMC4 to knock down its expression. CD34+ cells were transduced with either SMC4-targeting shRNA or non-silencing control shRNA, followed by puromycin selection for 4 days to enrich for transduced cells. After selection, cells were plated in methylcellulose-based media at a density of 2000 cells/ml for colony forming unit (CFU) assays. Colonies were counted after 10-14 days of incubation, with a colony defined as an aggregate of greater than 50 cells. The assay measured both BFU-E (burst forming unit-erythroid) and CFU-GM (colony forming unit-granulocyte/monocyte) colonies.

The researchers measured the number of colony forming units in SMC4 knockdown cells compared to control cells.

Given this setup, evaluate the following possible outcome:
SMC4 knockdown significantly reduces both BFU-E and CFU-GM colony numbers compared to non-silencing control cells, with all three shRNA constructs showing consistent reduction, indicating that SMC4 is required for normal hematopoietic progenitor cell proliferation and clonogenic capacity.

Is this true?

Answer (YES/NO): NO